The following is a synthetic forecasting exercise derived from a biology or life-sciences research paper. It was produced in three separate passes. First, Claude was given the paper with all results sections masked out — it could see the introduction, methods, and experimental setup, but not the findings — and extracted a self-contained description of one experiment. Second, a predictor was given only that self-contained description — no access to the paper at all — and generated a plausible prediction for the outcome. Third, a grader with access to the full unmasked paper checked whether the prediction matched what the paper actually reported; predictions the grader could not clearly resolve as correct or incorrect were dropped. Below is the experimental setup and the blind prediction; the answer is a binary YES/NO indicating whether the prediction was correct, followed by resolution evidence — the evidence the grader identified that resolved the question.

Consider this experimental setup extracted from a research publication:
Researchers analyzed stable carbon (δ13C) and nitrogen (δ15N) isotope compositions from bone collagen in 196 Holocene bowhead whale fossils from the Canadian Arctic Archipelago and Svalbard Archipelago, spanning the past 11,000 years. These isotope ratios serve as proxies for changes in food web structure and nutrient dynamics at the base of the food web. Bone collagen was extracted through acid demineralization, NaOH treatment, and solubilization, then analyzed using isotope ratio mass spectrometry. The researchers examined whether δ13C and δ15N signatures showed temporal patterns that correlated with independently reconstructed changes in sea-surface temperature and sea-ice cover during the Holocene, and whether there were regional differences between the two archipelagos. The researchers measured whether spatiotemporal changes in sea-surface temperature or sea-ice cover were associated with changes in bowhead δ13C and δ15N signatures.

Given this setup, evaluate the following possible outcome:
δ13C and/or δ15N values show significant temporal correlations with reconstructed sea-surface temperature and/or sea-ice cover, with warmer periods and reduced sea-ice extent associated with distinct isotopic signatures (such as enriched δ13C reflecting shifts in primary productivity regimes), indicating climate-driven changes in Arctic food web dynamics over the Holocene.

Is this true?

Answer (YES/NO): NO